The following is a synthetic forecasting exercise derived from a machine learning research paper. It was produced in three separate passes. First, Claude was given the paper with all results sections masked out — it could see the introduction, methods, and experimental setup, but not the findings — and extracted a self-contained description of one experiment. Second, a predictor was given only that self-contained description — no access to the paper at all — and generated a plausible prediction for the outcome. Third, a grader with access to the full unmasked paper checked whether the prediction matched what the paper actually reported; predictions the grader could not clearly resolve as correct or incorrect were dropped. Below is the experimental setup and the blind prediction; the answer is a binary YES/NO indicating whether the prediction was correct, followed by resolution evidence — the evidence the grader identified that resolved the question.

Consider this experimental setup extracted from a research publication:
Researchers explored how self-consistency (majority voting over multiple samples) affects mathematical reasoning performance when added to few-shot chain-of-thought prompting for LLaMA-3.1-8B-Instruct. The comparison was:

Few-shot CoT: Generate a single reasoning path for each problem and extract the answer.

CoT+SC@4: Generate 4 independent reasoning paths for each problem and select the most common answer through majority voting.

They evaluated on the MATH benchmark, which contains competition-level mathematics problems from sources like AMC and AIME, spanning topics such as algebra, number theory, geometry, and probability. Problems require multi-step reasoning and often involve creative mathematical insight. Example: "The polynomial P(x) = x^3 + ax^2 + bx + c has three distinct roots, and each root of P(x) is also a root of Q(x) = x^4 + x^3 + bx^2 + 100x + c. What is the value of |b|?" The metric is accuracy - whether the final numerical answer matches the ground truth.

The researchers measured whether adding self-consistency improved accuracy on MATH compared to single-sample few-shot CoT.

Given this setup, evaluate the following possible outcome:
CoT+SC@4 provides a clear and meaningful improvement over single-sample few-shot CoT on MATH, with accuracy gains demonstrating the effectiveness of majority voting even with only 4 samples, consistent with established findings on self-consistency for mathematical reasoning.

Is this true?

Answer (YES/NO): NO